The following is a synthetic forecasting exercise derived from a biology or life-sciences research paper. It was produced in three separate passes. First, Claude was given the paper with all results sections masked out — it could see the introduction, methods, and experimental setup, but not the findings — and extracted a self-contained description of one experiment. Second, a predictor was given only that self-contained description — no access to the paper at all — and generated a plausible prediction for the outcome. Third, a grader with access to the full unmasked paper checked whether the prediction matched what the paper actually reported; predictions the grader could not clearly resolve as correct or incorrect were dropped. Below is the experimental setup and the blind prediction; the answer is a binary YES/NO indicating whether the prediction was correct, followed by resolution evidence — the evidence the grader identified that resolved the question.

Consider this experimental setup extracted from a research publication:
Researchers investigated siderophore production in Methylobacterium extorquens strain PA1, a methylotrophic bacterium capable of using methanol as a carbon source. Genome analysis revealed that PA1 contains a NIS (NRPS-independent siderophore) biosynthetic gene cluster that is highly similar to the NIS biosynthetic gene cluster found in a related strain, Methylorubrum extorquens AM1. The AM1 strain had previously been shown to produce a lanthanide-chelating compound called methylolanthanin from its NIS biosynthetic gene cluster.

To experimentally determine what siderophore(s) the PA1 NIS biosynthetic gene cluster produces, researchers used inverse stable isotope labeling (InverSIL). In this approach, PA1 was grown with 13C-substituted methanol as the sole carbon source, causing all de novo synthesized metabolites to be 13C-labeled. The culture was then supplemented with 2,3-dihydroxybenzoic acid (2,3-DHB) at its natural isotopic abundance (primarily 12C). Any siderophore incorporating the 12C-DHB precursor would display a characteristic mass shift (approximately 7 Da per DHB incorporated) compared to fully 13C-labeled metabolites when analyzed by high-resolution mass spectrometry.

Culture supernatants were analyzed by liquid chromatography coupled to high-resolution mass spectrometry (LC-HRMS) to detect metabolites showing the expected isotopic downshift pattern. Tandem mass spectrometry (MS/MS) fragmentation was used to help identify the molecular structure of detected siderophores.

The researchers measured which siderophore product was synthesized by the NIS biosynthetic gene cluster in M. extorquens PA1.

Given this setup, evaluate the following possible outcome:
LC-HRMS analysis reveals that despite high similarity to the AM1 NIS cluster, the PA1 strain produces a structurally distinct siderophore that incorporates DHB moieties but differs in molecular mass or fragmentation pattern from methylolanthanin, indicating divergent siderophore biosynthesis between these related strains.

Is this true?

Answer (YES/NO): YES